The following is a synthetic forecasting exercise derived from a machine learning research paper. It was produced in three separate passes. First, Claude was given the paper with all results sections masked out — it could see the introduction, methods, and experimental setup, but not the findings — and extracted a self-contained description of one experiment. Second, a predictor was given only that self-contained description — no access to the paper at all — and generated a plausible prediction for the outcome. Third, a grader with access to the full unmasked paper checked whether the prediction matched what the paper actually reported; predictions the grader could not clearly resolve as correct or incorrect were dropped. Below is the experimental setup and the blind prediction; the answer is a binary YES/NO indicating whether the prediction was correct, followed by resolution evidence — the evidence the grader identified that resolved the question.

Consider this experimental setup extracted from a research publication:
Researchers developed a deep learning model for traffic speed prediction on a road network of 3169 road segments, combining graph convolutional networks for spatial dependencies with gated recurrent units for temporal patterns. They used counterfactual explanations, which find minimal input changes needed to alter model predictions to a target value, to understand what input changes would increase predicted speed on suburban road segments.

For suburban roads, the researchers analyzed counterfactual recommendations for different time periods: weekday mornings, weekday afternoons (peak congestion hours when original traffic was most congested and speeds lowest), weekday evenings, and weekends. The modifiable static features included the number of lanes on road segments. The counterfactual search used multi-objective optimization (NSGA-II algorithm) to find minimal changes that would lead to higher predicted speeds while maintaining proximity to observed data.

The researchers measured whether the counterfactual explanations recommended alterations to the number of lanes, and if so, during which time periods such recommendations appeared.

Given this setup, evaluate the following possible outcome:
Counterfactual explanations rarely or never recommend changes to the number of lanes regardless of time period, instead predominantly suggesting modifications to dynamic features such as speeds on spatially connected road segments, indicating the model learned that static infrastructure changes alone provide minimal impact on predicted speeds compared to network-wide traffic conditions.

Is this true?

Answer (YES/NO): NO